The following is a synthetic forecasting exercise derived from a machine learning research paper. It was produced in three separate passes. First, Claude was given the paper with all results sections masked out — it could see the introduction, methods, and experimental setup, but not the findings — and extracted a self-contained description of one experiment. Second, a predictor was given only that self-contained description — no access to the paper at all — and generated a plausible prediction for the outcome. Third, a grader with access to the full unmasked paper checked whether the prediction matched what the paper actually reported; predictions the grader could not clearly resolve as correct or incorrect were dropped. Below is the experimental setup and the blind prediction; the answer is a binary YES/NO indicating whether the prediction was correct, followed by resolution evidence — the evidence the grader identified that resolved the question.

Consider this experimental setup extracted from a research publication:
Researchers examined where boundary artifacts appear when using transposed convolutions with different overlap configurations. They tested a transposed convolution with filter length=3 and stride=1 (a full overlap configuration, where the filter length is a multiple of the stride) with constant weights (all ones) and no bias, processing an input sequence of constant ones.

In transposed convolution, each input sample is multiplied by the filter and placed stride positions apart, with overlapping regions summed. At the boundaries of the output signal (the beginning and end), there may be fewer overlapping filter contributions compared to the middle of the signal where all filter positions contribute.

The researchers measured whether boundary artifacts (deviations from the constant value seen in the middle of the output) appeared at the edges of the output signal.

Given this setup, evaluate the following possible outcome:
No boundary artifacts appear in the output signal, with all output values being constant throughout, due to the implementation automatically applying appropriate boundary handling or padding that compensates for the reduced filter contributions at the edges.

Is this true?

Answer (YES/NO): NO